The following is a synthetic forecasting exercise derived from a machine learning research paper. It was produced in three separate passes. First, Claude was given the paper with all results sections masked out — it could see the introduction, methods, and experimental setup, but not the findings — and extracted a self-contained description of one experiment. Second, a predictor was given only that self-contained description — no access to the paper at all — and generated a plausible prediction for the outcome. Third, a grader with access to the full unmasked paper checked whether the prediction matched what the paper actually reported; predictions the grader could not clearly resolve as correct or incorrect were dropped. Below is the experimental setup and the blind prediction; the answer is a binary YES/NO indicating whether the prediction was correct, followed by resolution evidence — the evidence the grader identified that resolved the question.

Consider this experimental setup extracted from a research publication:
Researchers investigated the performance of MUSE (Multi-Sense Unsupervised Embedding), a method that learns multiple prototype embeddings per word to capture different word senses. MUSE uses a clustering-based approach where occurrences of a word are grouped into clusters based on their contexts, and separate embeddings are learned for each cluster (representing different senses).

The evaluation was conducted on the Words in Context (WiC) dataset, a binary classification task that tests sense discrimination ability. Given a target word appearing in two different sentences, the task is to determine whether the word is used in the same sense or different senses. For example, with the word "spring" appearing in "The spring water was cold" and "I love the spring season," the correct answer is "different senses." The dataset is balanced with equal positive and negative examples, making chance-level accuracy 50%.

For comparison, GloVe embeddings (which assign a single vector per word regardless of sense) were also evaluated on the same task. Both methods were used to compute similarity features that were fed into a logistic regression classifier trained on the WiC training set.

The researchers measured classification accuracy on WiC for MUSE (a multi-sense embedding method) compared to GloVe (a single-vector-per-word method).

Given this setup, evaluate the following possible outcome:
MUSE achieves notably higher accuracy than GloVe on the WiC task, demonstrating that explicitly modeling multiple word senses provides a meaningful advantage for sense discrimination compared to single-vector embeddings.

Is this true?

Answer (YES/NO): NO